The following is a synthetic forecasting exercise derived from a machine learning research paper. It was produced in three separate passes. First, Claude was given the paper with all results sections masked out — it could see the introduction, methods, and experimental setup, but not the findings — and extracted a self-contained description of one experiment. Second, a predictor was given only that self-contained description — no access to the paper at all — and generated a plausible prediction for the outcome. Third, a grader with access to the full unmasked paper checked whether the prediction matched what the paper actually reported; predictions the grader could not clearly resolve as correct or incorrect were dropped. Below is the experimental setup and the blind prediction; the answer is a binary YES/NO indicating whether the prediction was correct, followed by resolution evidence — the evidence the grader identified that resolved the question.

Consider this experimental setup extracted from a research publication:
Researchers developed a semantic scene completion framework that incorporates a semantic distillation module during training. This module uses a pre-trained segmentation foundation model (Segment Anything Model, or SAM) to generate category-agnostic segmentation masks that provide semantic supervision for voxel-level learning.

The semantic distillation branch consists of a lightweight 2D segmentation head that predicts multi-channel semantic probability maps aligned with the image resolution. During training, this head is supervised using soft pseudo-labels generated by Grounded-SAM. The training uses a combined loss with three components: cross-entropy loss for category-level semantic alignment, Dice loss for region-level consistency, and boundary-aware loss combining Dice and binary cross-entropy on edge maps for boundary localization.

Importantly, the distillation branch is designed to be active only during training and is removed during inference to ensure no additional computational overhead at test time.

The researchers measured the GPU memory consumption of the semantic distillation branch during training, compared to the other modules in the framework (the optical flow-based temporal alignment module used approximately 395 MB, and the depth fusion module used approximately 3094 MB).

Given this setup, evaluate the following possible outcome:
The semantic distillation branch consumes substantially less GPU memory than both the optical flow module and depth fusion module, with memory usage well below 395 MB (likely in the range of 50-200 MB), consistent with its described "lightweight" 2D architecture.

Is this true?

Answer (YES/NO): NO